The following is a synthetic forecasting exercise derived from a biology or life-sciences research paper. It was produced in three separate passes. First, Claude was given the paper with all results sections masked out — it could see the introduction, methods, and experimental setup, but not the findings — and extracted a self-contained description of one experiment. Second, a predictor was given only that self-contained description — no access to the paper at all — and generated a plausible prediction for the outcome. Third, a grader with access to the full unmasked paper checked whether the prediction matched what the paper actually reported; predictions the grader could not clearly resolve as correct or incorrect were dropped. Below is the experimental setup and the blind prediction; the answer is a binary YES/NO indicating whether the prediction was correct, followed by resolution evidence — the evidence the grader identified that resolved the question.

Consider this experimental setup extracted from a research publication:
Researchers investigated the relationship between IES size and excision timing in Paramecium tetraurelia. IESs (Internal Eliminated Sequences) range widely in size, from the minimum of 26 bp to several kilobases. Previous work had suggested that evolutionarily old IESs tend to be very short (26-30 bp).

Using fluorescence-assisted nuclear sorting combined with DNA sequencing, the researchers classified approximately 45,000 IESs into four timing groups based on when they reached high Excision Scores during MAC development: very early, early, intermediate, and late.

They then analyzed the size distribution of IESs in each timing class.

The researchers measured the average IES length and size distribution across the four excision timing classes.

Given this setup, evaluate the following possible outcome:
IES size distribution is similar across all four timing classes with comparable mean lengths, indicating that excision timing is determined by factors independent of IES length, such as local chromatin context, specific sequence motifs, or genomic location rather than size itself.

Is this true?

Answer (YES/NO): NO